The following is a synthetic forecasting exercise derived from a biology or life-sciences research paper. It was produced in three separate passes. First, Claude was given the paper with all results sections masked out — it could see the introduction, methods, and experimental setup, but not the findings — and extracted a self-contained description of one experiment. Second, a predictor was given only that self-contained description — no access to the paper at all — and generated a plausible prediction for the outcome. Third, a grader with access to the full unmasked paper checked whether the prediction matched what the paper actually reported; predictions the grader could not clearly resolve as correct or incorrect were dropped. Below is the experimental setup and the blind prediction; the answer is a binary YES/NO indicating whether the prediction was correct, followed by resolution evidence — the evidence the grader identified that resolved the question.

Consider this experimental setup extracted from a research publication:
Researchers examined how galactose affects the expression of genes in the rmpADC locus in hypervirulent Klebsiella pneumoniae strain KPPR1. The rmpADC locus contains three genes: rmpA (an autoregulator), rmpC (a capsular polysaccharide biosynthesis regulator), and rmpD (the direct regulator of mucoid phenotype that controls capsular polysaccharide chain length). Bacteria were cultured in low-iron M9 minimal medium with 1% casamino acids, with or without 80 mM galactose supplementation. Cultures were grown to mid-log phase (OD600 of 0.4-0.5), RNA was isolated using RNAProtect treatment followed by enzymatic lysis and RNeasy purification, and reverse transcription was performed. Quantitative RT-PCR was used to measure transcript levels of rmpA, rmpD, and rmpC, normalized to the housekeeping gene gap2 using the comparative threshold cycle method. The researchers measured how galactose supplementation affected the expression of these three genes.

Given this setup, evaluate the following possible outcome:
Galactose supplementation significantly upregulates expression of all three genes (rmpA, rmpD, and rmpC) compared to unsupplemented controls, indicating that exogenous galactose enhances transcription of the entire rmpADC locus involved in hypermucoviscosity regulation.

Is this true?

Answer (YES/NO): NO